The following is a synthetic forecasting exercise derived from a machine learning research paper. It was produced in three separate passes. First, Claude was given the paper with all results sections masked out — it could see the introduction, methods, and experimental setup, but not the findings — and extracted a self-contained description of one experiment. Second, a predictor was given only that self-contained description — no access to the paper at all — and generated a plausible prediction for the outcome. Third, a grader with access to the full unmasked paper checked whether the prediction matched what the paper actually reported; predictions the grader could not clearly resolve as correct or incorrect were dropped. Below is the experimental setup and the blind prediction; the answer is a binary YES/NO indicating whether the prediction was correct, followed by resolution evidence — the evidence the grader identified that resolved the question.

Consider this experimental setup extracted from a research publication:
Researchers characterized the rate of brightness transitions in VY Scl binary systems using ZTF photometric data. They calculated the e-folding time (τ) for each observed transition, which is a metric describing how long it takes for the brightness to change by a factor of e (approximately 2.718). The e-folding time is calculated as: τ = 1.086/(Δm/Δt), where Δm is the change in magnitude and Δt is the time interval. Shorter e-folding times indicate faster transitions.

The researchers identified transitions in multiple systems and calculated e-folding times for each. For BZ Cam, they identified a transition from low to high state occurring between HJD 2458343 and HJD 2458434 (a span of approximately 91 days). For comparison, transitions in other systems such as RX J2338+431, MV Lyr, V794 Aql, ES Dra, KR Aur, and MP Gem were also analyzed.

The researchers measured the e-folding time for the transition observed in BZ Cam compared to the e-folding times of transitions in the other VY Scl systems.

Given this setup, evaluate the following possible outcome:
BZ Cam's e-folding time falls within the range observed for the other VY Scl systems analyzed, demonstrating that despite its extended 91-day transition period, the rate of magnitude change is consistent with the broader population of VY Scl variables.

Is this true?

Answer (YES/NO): NO